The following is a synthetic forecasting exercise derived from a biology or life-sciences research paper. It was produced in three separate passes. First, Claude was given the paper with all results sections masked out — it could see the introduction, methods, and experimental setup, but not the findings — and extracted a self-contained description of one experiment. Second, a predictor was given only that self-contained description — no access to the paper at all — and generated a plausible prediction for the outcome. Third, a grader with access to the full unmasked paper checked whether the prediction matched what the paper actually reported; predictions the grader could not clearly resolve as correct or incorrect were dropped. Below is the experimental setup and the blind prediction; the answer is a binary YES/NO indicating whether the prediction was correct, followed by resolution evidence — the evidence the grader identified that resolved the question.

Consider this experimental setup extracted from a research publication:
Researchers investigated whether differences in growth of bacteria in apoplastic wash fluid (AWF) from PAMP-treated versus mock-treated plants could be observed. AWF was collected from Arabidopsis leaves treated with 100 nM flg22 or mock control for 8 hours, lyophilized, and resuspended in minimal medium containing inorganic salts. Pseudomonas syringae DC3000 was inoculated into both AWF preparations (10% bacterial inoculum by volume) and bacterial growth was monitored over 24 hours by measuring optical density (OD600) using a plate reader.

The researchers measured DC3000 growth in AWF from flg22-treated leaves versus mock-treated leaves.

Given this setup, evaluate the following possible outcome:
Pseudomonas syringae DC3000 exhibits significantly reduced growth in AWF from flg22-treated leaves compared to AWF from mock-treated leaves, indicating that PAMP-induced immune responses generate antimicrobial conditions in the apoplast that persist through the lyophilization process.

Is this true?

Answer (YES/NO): NO